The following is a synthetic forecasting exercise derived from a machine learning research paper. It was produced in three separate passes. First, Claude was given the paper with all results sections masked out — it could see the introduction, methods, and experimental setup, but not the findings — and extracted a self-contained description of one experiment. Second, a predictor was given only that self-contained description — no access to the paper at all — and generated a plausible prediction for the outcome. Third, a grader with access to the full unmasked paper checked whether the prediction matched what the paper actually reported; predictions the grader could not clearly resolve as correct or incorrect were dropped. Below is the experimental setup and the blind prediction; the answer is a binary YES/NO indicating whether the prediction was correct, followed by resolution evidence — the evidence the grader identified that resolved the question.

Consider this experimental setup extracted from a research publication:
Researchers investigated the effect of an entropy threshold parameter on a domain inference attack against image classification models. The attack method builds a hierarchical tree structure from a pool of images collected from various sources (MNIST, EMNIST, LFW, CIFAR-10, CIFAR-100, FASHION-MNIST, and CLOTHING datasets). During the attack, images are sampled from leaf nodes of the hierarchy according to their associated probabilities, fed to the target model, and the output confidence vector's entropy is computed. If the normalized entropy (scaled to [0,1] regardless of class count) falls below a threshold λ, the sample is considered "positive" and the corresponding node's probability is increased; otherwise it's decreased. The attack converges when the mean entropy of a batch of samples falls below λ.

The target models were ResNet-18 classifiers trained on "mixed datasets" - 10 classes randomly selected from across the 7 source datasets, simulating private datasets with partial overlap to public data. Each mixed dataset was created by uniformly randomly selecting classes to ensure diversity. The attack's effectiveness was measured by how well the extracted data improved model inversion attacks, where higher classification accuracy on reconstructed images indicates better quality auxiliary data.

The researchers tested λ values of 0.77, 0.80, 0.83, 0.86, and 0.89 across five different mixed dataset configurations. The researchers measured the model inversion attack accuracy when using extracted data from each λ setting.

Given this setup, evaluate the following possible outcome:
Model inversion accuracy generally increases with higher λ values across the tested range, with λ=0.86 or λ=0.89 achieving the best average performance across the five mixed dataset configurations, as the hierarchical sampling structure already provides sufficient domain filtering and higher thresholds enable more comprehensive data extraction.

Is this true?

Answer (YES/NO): NO